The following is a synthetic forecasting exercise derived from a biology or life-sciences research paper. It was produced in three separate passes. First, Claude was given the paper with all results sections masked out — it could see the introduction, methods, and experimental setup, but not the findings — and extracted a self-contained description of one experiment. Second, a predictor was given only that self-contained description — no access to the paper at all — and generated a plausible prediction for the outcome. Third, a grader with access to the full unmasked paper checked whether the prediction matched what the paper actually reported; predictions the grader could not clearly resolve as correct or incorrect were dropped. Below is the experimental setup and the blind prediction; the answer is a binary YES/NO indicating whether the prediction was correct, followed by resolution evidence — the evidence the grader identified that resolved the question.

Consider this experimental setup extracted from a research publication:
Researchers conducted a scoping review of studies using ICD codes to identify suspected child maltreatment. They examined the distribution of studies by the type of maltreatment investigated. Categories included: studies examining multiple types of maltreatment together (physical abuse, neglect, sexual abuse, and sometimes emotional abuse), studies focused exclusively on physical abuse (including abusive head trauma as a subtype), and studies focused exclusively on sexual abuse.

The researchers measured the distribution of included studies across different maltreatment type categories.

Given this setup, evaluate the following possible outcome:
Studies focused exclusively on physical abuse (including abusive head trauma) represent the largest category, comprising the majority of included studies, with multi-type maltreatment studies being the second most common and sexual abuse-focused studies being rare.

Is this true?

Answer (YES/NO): NO